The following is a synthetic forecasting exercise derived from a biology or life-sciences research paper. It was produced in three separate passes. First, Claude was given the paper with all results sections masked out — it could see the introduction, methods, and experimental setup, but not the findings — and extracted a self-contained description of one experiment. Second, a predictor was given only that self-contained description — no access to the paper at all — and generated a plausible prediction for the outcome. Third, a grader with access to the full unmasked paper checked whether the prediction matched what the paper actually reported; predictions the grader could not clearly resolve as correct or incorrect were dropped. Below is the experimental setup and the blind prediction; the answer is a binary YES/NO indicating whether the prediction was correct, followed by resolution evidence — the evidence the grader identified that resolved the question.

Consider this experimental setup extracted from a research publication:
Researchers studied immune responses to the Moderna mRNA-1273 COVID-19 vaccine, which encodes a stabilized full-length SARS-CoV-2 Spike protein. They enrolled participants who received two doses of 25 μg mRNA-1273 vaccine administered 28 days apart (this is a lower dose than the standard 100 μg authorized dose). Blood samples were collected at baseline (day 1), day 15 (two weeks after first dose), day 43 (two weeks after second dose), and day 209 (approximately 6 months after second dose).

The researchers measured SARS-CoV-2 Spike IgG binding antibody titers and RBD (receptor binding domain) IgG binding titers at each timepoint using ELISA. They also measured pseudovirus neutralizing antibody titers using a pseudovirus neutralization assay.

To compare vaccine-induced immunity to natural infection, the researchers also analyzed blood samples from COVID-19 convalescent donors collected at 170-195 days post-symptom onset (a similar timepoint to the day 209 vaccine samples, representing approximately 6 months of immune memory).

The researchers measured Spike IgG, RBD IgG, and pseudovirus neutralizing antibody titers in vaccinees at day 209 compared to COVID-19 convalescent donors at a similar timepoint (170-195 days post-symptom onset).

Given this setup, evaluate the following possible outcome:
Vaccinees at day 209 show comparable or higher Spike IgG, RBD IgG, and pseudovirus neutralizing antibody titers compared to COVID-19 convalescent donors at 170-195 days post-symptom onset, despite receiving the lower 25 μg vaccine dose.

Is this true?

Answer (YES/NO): YES